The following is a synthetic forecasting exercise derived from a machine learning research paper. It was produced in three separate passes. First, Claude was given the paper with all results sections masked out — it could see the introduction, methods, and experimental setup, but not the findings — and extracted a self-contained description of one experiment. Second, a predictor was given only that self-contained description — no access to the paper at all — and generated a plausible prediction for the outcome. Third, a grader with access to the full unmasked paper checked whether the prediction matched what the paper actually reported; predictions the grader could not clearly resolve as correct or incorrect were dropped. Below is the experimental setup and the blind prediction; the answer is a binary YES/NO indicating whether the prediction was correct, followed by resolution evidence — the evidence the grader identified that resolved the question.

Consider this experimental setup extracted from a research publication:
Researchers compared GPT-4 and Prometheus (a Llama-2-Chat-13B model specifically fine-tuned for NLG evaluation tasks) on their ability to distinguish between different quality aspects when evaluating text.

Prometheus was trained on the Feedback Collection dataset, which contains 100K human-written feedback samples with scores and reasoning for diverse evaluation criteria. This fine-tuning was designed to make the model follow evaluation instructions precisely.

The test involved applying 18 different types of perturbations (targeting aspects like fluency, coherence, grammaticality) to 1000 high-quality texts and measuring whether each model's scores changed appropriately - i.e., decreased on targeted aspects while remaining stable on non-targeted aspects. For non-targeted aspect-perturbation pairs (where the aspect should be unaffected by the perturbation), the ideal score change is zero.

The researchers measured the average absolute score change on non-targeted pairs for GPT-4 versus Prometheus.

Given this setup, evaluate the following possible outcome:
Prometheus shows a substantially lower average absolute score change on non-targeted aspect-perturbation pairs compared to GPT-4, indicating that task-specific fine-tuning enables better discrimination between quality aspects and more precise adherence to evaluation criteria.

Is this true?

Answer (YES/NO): NO